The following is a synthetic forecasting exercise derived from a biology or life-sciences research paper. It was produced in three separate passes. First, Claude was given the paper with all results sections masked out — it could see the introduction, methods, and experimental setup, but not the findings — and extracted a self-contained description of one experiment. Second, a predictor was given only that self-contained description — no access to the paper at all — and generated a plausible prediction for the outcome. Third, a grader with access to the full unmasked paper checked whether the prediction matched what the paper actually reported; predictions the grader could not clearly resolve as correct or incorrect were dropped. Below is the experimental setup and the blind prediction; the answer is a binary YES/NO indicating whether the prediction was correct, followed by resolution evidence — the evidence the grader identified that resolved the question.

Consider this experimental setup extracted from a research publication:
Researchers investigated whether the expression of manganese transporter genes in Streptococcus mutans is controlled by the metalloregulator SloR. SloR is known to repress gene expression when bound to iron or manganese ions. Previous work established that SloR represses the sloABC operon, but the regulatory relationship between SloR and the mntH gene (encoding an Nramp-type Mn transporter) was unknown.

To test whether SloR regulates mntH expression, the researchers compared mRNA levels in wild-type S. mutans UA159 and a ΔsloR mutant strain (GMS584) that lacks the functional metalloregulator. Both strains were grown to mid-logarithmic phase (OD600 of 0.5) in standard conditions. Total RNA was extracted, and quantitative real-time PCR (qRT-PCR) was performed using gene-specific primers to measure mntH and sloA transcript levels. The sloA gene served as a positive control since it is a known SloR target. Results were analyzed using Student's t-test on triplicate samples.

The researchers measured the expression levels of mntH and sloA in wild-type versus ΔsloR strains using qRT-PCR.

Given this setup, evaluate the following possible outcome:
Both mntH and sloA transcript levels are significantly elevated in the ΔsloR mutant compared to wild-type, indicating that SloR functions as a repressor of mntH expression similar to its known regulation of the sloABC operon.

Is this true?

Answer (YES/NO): YES